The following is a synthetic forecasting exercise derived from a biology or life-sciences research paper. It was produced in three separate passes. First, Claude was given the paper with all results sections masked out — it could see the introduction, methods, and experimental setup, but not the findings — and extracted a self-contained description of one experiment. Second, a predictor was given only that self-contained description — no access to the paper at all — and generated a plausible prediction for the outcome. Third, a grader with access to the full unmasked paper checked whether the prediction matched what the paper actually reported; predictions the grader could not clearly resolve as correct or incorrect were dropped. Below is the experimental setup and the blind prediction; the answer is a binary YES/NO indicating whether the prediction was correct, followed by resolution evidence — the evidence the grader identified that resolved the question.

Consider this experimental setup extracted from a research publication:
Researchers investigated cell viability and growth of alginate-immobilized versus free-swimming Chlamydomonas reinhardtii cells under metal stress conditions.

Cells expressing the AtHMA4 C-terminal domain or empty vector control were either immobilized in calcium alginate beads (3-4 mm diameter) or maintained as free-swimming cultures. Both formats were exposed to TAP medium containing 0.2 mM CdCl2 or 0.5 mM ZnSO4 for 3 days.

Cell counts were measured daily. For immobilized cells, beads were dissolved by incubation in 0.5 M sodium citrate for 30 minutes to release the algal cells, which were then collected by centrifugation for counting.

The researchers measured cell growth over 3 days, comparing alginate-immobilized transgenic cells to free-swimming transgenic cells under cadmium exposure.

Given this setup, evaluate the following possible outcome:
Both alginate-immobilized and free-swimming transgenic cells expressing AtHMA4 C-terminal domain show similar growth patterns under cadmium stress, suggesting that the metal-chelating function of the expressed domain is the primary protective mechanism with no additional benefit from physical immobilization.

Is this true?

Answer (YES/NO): YES